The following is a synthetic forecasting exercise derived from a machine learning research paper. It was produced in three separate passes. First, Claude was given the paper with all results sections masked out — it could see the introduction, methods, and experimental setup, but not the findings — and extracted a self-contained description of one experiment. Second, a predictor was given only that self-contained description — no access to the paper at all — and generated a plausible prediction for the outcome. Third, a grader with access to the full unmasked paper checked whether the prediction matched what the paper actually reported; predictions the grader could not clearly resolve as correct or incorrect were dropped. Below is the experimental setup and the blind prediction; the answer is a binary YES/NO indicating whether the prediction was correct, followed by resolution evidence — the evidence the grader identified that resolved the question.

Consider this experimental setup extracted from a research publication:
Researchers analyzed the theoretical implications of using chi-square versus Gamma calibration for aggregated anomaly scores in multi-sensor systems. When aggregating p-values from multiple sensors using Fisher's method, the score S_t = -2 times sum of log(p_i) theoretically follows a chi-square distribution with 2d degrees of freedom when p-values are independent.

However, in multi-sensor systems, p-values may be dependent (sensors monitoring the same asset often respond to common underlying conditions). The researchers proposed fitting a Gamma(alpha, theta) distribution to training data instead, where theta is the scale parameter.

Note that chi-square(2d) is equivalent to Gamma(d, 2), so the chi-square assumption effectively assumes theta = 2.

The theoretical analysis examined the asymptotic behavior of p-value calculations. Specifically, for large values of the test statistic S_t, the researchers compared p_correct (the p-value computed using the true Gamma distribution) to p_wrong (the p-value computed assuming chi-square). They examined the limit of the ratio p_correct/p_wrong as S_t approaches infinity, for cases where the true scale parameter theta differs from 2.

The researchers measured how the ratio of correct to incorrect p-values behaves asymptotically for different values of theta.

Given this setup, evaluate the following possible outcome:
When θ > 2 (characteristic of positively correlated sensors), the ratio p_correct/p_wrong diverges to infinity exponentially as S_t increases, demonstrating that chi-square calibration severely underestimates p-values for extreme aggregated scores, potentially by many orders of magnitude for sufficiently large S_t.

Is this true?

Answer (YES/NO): NO